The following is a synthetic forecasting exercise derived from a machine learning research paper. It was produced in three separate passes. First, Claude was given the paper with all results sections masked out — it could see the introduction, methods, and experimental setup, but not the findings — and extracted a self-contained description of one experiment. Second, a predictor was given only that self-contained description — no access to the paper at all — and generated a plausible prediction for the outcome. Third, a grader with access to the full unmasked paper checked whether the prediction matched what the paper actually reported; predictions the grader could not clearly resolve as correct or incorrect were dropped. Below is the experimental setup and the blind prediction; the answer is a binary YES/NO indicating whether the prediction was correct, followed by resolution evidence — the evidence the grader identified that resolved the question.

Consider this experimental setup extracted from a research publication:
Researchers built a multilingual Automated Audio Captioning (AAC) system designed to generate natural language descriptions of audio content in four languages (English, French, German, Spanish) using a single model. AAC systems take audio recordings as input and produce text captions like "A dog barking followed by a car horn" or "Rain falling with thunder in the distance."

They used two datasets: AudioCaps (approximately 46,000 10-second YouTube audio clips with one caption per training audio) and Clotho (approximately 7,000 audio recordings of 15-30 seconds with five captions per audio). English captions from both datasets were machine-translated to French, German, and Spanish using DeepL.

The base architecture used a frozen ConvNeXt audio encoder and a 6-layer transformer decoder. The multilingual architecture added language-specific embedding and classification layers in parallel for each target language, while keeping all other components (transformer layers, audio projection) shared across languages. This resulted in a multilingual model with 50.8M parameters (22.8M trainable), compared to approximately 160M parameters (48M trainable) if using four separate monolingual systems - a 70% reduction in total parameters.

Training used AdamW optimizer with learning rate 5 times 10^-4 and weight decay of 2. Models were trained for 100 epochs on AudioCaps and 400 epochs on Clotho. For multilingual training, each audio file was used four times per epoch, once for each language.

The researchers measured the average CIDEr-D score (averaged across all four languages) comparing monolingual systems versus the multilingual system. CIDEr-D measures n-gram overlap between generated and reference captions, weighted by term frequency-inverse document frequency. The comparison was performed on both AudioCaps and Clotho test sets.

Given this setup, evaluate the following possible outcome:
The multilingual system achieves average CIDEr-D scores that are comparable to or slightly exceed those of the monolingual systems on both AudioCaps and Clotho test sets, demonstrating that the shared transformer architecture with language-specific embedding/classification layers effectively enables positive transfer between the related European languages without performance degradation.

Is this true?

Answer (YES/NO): NO